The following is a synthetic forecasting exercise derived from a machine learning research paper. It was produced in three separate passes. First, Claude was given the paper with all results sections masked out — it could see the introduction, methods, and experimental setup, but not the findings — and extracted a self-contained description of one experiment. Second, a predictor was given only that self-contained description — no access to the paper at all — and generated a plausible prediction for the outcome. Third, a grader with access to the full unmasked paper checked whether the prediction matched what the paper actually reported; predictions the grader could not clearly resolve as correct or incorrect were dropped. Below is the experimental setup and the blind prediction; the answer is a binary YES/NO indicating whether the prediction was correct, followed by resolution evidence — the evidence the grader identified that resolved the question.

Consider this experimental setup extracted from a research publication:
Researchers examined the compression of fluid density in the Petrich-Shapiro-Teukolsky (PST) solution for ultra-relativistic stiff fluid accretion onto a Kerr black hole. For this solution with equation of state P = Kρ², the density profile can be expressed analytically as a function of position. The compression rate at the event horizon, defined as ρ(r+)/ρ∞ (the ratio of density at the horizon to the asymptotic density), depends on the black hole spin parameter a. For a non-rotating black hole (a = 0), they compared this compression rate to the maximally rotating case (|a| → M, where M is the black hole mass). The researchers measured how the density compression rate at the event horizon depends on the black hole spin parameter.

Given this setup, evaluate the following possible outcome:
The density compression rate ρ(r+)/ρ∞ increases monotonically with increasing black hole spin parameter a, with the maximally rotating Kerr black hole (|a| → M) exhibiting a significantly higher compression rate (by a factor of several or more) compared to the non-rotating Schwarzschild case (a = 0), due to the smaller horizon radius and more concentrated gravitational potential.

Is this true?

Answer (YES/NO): YES